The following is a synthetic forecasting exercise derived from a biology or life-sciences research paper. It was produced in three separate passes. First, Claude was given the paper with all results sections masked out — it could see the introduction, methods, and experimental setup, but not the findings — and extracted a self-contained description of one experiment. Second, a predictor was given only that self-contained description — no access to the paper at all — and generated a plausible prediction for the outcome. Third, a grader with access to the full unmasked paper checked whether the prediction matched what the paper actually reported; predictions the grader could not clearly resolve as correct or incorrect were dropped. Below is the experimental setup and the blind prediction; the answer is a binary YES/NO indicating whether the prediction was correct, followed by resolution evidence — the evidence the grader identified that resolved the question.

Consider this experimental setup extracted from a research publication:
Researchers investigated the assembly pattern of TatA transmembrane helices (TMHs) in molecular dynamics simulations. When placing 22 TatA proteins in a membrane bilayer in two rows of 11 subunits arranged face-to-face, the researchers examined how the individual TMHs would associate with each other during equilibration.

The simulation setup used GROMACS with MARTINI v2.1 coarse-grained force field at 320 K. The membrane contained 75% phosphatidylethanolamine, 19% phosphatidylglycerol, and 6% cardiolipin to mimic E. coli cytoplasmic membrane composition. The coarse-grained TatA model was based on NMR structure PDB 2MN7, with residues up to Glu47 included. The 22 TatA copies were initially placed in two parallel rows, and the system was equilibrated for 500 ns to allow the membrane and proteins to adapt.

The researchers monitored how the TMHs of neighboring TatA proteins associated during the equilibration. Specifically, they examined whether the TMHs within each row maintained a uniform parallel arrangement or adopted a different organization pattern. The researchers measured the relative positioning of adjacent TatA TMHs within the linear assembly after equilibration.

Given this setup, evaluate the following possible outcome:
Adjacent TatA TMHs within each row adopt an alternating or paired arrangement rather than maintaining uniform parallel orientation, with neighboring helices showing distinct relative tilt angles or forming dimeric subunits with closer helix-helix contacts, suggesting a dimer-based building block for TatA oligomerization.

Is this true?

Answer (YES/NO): NO